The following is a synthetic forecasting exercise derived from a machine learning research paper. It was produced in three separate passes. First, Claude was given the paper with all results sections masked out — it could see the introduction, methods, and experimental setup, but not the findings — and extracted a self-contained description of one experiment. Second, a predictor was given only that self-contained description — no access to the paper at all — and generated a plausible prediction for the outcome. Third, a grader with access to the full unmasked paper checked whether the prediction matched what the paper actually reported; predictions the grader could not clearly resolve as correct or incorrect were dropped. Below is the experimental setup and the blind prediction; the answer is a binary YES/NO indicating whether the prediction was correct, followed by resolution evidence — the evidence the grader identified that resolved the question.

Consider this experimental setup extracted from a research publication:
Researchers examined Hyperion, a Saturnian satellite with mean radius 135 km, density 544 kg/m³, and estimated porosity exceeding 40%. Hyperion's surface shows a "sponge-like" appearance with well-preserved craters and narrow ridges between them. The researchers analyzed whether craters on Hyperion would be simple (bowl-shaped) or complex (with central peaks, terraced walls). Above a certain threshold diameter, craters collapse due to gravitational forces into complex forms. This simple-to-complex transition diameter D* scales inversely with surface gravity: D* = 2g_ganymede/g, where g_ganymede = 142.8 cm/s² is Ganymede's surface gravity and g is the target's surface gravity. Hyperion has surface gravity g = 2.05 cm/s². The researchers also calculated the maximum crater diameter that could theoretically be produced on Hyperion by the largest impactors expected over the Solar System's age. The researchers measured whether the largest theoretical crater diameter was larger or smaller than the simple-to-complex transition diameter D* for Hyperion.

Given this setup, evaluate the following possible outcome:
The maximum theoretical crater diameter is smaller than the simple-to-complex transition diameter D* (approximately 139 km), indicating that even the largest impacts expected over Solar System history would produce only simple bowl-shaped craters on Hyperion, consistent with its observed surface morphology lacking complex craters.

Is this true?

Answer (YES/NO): YES